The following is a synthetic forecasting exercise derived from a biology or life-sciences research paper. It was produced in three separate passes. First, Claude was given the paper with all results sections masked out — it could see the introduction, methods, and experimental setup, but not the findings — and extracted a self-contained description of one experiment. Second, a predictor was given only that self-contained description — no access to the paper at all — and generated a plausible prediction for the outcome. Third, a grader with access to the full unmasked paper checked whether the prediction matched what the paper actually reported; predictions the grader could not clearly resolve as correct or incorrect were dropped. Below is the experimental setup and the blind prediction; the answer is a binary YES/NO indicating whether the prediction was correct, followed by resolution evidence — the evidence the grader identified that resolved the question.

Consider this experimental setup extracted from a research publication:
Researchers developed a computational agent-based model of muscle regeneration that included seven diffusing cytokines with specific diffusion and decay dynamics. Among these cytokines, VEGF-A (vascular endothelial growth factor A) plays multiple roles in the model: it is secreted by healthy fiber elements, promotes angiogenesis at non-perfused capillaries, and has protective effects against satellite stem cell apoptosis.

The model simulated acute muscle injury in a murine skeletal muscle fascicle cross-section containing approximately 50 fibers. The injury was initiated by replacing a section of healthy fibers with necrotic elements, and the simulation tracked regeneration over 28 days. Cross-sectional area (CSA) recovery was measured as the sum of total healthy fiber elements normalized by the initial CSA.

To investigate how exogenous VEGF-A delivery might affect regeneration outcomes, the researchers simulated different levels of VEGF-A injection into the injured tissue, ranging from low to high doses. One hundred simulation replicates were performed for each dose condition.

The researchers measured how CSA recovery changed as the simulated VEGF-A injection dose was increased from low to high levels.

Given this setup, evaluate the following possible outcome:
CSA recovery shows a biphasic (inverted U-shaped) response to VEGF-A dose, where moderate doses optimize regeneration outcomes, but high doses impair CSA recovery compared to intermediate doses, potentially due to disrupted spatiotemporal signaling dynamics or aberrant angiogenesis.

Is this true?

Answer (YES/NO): NO